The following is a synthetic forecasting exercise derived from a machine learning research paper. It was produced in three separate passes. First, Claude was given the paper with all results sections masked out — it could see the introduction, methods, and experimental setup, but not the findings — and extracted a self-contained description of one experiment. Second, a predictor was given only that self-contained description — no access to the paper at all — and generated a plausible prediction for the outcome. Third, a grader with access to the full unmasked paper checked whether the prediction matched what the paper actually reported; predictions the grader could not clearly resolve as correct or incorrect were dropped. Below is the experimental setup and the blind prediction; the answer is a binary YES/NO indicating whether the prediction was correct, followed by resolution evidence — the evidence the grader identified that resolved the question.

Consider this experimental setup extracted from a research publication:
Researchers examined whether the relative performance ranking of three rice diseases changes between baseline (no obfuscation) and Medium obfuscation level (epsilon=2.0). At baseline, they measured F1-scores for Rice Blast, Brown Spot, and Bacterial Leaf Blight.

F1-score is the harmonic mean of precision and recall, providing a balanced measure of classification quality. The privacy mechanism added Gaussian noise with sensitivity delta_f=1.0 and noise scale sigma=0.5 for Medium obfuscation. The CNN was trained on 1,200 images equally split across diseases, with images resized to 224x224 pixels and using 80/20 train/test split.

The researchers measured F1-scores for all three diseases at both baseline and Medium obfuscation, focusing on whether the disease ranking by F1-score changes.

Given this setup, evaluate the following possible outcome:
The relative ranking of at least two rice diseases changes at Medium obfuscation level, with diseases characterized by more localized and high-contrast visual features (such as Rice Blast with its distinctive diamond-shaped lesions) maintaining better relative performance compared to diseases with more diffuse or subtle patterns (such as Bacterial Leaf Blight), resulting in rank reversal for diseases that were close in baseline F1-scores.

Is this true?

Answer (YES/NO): NO